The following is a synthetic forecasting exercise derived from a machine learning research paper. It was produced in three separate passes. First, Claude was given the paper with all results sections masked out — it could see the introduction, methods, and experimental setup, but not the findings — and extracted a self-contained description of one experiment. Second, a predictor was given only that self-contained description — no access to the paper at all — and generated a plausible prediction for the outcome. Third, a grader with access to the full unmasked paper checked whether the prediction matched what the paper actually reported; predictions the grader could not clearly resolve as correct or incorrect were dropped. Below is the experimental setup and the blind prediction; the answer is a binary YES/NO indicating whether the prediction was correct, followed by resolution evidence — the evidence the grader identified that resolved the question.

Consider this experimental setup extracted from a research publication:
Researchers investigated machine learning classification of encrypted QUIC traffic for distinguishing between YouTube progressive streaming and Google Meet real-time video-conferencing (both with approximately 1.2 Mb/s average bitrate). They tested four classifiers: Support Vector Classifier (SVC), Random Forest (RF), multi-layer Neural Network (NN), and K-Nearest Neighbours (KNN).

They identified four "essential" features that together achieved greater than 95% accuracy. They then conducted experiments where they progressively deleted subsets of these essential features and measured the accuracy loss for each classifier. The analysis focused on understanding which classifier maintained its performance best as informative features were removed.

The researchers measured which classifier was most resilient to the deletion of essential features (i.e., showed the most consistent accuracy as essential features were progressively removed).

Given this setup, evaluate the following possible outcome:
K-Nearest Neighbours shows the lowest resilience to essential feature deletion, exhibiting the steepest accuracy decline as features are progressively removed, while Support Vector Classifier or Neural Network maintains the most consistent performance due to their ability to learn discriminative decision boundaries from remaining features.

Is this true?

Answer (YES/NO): NO